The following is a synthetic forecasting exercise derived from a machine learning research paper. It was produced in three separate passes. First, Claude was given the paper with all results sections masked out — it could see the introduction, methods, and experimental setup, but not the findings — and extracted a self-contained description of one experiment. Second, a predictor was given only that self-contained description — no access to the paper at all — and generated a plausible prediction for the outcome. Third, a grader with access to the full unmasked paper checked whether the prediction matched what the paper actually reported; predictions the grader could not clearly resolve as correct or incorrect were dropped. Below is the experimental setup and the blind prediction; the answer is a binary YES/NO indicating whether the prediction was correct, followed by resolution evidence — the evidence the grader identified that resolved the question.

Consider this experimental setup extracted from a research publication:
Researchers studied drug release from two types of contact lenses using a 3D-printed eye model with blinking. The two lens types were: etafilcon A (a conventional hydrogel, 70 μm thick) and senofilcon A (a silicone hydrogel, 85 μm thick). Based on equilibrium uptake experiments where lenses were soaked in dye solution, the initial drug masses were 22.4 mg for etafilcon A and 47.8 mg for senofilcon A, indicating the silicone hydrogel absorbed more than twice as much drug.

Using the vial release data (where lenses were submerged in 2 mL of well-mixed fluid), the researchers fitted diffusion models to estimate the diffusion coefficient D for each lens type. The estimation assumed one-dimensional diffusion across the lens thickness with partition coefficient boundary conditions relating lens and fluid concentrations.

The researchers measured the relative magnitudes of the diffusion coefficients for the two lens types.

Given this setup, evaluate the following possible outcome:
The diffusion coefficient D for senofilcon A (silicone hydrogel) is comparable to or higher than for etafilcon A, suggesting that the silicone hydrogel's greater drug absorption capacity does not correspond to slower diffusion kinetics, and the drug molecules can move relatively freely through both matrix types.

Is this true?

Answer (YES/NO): NO